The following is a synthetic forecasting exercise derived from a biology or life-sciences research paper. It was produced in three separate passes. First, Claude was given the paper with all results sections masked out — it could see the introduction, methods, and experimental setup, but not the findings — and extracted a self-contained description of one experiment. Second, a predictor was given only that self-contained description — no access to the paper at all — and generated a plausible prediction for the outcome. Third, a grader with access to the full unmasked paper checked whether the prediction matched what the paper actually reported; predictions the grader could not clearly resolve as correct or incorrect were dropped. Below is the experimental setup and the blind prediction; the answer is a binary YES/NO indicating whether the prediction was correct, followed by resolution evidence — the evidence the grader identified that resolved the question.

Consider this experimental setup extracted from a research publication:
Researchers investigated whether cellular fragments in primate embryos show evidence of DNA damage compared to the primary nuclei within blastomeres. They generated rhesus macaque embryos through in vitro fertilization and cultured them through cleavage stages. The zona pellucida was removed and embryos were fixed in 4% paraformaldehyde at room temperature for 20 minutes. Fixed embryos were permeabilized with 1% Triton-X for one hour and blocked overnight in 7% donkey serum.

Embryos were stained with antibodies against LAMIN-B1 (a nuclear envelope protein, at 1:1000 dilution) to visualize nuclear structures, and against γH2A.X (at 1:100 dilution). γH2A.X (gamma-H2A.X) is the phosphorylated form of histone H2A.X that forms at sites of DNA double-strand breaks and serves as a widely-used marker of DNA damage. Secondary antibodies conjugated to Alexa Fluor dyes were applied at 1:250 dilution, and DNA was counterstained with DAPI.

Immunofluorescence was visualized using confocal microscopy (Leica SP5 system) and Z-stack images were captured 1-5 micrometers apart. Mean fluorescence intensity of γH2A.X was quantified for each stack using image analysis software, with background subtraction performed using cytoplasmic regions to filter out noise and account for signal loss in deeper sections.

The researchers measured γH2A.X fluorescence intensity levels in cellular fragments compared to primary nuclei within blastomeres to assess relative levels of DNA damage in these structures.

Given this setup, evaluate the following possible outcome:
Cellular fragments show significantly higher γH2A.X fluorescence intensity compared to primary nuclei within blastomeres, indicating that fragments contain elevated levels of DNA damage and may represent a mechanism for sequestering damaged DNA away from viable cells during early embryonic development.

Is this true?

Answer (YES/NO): YES